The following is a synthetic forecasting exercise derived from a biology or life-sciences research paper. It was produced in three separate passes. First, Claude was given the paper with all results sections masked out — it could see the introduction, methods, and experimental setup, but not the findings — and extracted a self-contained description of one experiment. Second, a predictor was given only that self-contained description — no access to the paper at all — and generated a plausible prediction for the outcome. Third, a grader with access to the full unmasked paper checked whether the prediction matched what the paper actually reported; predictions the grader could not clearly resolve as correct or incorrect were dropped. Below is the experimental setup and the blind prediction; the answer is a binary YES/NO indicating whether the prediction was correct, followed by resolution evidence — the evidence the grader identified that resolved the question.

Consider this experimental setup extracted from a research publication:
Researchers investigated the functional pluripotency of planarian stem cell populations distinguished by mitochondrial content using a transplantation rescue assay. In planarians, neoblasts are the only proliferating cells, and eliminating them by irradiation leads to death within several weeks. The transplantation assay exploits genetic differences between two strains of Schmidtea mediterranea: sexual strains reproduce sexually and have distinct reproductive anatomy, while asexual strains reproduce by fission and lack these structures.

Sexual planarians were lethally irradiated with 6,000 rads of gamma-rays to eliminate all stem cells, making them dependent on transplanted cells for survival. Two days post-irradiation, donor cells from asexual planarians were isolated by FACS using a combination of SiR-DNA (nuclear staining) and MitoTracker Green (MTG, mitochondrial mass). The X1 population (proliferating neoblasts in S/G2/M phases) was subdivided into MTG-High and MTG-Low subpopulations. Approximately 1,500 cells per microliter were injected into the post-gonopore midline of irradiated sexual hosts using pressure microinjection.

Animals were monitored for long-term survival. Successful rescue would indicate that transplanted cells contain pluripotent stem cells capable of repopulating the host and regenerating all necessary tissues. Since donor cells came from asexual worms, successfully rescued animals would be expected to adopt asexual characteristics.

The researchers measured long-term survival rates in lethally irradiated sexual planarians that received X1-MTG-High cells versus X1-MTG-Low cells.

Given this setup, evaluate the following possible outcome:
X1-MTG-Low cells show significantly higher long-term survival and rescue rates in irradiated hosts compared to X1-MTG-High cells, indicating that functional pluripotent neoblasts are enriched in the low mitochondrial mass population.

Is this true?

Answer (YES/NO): YES